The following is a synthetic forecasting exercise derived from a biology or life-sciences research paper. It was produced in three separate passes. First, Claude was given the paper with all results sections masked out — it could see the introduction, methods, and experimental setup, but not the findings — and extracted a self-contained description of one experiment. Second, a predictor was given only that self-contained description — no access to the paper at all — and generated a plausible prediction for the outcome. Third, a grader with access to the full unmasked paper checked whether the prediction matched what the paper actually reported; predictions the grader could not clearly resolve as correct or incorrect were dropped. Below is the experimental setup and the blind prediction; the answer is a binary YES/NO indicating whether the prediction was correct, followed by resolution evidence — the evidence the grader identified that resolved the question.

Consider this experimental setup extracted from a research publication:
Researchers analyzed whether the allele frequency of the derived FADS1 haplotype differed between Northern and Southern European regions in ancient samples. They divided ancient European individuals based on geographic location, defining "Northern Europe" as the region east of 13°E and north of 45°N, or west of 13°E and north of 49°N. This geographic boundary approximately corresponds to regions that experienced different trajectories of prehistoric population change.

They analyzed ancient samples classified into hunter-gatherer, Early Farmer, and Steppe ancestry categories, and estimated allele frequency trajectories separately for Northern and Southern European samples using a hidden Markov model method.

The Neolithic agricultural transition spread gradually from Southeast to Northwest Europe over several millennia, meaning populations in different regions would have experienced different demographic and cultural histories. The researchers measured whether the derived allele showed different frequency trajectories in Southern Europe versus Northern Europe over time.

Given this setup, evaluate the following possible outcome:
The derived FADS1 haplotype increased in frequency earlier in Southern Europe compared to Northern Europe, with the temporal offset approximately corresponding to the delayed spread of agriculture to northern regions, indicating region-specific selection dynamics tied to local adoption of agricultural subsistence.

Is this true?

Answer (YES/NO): NO